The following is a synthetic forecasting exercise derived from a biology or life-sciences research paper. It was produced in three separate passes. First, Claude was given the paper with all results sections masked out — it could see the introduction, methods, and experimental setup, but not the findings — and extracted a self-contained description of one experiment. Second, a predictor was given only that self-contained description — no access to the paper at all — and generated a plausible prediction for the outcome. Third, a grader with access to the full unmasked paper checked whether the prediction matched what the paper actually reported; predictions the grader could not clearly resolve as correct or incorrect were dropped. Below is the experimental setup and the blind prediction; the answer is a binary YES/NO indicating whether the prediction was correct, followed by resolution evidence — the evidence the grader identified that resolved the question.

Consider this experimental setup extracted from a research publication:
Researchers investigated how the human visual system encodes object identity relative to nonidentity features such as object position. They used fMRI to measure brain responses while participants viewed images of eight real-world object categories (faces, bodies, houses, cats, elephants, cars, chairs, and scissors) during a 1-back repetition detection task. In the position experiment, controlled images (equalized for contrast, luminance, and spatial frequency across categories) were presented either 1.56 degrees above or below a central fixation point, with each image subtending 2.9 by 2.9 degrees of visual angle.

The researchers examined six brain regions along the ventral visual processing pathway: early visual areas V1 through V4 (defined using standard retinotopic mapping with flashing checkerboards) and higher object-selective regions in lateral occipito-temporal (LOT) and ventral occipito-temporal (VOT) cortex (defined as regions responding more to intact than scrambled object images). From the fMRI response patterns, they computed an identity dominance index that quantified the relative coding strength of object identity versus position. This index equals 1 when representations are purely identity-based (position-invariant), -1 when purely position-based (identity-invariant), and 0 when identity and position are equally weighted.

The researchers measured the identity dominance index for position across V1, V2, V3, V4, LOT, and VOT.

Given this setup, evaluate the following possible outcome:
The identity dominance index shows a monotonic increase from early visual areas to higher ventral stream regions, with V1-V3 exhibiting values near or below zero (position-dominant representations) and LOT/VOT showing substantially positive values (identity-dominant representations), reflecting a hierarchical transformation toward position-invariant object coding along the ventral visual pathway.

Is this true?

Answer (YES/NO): NO